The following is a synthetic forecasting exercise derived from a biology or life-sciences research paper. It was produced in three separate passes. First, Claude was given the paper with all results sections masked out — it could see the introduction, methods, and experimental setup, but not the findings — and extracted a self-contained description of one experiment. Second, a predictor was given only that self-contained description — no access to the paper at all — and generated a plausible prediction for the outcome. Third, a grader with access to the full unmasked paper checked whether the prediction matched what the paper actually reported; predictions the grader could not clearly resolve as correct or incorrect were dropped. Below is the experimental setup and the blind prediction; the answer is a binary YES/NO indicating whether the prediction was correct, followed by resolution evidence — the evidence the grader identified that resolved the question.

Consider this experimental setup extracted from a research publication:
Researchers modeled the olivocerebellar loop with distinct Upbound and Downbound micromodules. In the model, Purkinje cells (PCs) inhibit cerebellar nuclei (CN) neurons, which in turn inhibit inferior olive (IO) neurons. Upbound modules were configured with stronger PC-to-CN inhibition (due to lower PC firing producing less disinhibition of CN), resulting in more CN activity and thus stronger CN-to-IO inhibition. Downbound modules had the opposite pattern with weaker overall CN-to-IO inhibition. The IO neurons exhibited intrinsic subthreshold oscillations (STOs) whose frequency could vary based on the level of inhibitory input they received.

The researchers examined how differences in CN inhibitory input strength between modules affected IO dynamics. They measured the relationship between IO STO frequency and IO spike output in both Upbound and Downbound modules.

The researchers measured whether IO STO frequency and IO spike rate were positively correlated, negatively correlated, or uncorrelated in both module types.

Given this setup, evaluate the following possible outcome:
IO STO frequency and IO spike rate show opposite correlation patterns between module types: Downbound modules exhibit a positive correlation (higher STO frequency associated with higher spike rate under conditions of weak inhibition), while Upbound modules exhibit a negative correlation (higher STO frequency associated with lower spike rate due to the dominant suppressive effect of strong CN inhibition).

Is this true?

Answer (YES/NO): NO